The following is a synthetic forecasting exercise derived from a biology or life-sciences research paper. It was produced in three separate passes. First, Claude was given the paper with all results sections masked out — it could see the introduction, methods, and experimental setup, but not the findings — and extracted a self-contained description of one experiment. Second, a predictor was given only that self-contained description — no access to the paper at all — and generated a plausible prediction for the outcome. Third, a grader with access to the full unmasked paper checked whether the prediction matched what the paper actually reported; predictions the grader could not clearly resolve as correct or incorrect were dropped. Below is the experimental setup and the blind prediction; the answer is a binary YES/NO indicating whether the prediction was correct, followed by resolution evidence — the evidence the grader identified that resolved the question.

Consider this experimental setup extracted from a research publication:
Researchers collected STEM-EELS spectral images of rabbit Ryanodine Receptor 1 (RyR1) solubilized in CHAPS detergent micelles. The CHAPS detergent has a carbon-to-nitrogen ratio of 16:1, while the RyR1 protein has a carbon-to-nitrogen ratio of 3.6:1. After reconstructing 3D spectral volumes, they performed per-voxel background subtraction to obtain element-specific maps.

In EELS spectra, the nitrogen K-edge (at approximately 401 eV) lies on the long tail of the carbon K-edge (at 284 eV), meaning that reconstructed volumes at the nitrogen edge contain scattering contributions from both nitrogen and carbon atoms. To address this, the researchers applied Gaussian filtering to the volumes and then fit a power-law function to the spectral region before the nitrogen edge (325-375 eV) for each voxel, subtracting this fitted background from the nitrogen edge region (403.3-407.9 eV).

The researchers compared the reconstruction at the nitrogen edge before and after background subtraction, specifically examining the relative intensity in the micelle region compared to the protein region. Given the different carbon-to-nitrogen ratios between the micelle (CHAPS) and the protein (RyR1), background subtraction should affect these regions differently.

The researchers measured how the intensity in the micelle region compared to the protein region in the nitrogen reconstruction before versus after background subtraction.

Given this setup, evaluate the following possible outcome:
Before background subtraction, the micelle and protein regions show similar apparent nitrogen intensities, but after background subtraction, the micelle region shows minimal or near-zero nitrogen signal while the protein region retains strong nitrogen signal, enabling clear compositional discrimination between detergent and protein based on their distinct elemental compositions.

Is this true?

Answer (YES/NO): NO